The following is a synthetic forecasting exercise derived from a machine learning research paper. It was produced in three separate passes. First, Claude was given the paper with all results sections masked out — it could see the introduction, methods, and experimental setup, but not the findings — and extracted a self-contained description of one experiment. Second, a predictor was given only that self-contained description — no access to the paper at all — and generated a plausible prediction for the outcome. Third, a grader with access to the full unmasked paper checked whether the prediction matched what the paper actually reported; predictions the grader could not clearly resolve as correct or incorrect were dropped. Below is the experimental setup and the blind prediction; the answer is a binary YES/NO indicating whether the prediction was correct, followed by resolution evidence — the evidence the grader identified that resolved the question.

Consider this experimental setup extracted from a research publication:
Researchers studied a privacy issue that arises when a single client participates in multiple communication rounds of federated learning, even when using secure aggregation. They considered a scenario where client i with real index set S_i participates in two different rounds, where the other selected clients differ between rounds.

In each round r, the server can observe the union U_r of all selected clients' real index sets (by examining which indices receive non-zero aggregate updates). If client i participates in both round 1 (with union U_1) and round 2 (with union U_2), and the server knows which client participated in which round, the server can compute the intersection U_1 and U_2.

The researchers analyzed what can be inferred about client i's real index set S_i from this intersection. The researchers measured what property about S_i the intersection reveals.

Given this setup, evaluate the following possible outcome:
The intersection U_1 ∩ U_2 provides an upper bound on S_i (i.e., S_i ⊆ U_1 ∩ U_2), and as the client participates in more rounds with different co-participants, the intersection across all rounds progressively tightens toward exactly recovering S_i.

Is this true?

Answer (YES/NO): YES